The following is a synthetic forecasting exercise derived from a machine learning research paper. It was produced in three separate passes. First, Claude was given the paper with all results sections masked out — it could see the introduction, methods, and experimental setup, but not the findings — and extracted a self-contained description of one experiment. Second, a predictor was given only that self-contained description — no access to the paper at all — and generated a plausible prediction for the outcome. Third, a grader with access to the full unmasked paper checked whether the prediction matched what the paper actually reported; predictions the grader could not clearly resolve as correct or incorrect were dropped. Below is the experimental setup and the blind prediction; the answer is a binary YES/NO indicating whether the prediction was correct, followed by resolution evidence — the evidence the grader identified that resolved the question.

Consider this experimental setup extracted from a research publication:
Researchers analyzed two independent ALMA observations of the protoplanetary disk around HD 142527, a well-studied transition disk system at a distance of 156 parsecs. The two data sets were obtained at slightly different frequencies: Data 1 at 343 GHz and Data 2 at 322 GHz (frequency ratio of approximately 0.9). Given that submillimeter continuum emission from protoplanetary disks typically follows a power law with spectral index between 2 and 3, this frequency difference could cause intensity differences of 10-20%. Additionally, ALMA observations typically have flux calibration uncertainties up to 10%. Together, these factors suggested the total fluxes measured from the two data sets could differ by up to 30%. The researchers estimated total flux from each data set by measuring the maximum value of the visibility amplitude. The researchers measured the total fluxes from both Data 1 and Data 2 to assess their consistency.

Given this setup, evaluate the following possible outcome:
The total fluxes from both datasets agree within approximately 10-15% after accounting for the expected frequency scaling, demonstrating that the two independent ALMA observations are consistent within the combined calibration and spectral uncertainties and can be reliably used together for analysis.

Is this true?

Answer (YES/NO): NO